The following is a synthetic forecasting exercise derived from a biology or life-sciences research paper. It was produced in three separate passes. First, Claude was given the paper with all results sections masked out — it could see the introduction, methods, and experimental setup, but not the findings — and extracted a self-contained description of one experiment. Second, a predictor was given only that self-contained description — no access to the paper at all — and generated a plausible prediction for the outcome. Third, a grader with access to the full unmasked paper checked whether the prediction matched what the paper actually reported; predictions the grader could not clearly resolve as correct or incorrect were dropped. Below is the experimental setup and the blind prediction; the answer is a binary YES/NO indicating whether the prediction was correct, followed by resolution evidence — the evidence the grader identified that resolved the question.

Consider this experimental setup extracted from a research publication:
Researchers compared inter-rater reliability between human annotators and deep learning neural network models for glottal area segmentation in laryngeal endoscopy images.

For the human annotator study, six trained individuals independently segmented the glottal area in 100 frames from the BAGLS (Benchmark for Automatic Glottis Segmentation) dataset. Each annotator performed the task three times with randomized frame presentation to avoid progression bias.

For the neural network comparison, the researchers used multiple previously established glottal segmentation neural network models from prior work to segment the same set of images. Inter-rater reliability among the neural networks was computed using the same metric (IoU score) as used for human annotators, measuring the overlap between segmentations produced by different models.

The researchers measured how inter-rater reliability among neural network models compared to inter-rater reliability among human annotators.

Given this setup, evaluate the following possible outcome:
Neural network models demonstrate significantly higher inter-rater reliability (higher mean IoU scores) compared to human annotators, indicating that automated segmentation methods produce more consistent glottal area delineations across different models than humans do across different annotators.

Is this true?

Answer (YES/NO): NO